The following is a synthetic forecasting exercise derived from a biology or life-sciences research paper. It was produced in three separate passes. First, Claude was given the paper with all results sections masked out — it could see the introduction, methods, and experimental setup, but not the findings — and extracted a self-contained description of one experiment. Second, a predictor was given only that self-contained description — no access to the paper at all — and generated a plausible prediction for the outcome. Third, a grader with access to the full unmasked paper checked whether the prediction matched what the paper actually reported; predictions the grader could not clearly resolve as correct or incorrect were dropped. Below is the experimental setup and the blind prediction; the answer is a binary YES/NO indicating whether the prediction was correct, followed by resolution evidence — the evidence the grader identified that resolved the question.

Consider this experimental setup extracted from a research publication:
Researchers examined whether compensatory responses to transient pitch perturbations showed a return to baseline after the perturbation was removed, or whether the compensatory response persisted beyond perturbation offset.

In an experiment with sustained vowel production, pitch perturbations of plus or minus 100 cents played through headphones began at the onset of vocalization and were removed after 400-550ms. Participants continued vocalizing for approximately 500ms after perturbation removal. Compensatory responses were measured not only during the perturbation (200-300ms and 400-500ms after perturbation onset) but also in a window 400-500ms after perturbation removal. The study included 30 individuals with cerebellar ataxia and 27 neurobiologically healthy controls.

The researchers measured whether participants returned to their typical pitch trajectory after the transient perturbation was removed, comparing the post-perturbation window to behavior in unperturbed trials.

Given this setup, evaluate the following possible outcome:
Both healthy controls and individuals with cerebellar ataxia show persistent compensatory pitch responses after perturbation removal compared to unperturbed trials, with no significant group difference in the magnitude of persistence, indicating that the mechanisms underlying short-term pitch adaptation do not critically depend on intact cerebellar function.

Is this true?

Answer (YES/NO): NO